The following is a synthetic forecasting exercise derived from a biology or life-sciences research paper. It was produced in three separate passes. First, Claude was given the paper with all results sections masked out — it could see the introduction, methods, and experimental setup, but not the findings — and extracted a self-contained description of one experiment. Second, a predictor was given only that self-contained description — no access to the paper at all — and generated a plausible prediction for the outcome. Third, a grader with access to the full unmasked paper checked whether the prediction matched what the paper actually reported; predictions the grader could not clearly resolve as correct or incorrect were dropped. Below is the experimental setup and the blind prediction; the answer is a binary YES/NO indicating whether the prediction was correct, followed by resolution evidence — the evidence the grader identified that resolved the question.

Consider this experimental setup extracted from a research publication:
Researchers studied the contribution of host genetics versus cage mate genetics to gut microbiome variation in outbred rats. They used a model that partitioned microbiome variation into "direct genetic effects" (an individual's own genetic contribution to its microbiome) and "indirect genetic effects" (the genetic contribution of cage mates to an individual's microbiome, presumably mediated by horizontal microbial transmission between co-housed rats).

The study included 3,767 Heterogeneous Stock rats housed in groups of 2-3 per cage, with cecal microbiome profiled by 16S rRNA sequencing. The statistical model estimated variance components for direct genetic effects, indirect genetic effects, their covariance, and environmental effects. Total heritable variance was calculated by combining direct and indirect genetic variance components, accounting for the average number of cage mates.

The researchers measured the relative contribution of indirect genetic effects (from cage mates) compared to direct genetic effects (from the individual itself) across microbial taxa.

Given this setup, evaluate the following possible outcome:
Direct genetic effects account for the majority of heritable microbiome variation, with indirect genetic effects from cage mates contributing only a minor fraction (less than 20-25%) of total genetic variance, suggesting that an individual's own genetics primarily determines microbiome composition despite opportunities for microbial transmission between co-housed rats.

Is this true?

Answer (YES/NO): NO